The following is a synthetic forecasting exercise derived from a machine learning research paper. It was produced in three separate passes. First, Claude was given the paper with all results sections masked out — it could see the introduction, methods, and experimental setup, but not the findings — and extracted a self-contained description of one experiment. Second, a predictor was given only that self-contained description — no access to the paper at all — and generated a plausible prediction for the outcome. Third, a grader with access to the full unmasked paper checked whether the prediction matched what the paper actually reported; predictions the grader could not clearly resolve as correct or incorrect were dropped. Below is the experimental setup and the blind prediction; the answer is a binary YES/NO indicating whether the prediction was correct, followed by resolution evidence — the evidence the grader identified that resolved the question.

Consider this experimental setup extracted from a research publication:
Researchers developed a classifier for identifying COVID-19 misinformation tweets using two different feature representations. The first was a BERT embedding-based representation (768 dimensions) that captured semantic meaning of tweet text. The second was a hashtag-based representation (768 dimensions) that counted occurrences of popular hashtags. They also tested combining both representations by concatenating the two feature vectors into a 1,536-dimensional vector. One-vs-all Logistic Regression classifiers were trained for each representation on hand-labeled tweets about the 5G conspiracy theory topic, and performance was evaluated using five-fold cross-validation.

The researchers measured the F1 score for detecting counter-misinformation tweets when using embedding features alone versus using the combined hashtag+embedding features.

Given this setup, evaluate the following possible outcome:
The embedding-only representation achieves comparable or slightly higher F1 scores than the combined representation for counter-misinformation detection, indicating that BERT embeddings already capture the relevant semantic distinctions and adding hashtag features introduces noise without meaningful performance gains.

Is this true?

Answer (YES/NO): YES